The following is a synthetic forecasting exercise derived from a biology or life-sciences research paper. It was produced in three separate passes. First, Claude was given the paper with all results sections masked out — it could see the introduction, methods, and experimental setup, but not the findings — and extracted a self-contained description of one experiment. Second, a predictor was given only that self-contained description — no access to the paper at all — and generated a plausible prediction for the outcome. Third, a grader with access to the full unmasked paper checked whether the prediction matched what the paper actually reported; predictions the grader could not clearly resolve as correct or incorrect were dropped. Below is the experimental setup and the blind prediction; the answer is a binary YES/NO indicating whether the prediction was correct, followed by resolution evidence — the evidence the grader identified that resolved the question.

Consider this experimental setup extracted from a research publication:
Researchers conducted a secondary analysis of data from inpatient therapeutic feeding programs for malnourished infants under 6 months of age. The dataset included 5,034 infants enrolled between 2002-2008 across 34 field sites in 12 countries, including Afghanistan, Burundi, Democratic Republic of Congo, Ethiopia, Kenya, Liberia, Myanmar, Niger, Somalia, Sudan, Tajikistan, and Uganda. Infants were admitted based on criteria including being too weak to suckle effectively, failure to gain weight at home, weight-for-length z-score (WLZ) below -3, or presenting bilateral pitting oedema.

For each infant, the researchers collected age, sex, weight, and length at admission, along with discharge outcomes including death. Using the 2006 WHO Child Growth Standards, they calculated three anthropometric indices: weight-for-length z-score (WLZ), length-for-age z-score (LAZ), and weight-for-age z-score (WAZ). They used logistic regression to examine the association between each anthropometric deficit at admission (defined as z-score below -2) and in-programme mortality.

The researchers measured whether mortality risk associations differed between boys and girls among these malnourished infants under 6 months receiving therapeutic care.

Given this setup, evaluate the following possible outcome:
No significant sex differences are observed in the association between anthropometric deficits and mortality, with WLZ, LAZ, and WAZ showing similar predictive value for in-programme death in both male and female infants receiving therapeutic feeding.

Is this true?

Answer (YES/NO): NO